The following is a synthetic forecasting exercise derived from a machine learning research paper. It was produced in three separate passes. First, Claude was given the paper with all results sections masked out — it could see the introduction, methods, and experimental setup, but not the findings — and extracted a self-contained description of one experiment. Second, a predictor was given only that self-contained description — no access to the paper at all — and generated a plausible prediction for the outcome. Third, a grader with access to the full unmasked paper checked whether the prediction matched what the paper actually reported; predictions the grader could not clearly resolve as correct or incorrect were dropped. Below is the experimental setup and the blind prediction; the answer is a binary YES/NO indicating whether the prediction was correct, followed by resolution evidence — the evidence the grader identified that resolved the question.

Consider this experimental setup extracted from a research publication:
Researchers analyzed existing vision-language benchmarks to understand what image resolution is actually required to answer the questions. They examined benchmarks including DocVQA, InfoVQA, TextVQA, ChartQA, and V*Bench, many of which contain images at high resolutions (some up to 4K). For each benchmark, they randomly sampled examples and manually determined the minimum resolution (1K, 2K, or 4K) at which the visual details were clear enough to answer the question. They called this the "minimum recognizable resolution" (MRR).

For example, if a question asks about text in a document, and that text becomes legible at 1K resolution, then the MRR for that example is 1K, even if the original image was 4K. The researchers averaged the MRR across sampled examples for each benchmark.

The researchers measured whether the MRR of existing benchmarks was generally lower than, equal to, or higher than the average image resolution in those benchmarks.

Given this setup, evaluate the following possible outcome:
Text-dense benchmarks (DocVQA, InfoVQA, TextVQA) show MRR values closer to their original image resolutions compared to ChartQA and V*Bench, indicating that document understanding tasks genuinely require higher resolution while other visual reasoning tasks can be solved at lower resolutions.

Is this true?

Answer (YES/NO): NO